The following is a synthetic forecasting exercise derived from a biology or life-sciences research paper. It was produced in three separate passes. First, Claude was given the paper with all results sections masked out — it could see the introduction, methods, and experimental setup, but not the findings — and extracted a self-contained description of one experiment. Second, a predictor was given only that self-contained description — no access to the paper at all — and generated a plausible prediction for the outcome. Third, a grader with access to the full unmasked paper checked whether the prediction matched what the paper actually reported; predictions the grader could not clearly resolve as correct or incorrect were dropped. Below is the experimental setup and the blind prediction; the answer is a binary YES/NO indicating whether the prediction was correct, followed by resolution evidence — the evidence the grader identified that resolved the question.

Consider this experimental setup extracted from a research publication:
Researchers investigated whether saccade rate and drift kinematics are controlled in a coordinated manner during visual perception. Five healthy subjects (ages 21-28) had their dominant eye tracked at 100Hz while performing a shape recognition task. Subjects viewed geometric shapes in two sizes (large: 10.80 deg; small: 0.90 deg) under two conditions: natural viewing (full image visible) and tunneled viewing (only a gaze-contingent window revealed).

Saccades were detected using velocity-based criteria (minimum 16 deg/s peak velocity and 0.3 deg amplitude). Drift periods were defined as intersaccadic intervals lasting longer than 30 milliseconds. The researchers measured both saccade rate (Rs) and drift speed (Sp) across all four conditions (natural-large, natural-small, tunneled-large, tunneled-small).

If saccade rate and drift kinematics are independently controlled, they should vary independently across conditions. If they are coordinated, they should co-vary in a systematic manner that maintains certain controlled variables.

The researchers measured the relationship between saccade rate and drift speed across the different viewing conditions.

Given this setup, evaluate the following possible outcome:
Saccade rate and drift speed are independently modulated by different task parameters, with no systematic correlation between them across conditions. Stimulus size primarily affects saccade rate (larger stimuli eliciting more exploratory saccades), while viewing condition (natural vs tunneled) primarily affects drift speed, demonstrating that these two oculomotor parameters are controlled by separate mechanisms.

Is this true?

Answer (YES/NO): NO